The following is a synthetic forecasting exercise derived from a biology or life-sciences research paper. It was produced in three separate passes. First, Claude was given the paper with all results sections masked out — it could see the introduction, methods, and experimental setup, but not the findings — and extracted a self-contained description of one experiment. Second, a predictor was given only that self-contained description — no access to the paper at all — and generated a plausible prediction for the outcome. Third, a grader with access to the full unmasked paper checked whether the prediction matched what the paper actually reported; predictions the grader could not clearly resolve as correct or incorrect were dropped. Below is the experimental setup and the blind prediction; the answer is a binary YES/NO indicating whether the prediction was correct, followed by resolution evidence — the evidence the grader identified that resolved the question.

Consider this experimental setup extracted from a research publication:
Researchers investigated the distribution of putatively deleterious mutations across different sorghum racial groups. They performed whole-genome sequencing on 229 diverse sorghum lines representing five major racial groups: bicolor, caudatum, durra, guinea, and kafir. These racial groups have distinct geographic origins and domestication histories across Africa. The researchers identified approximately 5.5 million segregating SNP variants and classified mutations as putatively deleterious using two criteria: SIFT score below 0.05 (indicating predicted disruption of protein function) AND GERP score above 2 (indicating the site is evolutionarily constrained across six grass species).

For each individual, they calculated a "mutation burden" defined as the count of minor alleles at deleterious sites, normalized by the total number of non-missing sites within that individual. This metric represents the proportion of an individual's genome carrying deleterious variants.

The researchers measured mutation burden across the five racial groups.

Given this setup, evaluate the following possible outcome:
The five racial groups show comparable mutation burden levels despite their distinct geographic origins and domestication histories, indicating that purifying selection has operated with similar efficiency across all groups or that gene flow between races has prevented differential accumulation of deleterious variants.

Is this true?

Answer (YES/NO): NO